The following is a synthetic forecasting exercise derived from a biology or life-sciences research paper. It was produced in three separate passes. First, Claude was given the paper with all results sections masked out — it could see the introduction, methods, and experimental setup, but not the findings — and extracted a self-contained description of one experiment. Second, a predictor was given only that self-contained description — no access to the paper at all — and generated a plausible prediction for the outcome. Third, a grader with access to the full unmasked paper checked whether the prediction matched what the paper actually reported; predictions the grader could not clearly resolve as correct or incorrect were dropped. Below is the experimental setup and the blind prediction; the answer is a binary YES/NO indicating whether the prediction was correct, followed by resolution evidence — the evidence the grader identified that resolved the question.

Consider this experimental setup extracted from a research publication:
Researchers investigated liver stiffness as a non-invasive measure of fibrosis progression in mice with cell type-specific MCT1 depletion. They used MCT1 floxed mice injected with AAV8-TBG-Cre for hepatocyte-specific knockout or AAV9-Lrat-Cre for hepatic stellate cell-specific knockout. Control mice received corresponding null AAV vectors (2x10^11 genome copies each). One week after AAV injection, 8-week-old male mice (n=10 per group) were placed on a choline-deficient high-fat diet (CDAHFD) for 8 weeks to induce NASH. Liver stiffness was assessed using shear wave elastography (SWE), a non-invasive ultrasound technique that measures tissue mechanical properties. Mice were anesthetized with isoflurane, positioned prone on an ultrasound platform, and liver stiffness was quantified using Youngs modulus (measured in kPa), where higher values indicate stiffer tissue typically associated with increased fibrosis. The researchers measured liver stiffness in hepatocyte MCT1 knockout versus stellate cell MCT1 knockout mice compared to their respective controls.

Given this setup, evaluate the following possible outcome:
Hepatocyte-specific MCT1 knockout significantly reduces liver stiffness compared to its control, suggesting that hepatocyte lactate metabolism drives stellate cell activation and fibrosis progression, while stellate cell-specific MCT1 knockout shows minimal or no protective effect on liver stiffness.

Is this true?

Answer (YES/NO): NO